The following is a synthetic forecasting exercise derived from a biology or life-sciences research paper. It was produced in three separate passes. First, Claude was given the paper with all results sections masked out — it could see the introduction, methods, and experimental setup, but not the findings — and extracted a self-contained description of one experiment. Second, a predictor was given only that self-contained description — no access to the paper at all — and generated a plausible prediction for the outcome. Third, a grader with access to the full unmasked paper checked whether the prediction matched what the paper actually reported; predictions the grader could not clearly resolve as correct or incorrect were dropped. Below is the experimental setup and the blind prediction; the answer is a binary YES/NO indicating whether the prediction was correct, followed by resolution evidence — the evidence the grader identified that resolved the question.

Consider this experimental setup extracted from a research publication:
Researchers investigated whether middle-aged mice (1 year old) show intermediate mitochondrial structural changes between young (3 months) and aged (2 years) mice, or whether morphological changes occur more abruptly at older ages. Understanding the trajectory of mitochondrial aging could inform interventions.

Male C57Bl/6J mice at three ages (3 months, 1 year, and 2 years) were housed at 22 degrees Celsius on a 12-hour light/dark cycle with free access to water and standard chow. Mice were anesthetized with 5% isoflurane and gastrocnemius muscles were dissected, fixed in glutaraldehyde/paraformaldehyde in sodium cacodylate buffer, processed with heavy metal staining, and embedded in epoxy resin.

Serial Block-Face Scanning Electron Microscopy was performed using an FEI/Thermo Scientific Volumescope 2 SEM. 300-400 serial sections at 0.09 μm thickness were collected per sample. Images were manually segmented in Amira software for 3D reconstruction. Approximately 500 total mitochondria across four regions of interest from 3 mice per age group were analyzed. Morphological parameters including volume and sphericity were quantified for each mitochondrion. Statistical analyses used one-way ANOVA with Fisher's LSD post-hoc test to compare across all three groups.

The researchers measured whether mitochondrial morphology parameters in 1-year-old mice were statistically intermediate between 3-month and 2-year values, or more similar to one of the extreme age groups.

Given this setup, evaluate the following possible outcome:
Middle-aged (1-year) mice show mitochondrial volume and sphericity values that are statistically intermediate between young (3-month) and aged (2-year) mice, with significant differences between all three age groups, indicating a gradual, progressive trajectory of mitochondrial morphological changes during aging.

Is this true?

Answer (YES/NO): NO